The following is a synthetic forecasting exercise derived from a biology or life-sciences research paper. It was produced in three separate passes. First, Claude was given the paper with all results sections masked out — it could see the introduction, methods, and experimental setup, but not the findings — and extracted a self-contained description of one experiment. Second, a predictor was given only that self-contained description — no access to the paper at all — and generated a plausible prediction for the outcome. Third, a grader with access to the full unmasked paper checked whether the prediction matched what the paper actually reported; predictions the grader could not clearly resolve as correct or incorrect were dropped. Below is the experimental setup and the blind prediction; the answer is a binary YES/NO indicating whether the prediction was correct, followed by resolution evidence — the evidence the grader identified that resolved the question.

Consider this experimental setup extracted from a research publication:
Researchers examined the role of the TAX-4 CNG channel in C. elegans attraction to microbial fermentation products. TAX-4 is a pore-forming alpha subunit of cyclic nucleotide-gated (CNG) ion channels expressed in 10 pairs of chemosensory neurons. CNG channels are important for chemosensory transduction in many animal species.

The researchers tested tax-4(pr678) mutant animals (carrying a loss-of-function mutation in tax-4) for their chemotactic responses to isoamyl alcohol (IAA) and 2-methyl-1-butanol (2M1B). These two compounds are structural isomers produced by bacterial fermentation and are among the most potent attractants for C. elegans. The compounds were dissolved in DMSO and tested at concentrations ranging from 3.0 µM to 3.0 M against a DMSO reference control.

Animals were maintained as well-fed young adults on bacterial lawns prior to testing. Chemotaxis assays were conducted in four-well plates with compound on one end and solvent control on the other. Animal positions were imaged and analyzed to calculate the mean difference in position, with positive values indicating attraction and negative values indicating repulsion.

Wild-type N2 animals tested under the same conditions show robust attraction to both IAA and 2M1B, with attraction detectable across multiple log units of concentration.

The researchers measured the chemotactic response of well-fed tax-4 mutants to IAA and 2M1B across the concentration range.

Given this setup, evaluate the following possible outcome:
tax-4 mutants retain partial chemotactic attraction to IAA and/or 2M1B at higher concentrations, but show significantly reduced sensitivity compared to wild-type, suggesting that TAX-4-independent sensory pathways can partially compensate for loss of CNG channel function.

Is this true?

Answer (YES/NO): NO